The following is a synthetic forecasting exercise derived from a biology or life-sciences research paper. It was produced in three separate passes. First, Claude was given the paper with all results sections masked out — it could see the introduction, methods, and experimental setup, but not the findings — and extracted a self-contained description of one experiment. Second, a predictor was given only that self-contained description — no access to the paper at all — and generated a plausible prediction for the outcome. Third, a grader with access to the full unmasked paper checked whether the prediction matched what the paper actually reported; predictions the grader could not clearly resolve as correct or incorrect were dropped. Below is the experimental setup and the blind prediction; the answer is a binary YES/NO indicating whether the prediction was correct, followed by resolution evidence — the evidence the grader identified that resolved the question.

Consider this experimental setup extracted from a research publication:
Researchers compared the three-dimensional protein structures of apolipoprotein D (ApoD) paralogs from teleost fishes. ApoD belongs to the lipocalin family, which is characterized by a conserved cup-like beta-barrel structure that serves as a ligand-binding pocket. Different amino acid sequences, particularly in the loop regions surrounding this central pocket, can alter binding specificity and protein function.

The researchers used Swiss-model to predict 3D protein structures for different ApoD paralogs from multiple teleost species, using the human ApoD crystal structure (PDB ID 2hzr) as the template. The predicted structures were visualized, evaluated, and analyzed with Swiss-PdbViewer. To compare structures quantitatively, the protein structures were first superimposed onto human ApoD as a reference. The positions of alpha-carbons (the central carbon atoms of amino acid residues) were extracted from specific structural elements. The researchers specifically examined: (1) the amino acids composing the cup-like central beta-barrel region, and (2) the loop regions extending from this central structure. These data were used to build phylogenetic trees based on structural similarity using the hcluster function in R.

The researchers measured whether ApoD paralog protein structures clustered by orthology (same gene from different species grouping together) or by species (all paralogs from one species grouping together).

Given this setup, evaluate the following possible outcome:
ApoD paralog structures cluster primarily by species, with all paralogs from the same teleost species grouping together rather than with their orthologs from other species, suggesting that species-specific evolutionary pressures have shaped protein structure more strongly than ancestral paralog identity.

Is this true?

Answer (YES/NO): NO